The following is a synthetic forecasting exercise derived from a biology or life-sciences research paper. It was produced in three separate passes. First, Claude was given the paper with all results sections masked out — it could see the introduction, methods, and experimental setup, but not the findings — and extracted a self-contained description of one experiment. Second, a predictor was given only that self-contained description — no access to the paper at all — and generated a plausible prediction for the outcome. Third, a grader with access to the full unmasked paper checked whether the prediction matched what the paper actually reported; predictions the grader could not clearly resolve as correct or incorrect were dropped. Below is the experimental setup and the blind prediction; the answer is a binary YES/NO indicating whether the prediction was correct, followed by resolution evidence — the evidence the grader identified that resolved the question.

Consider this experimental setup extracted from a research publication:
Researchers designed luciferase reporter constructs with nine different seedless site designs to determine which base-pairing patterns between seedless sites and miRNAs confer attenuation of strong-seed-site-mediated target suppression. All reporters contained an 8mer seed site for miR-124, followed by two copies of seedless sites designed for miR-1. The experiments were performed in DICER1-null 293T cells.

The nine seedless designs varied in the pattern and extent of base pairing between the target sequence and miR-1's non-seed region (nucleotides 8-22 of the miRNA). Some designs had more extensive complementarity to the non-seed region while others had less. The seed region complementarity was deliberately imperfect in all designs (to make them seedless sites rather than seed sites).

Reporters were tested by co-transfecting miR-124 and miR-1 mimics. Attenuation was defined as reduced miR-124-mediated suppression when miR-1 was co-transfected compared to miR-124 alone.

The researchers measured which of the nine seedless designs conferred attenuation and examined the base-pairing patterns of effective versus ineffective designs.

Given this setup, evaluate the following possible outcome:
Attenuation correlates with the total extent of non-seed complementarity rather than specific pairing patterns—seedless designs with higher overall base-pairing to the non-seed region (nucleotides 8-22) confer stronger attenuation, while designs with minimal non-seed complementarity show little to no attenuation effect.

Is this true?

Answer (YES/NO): NO